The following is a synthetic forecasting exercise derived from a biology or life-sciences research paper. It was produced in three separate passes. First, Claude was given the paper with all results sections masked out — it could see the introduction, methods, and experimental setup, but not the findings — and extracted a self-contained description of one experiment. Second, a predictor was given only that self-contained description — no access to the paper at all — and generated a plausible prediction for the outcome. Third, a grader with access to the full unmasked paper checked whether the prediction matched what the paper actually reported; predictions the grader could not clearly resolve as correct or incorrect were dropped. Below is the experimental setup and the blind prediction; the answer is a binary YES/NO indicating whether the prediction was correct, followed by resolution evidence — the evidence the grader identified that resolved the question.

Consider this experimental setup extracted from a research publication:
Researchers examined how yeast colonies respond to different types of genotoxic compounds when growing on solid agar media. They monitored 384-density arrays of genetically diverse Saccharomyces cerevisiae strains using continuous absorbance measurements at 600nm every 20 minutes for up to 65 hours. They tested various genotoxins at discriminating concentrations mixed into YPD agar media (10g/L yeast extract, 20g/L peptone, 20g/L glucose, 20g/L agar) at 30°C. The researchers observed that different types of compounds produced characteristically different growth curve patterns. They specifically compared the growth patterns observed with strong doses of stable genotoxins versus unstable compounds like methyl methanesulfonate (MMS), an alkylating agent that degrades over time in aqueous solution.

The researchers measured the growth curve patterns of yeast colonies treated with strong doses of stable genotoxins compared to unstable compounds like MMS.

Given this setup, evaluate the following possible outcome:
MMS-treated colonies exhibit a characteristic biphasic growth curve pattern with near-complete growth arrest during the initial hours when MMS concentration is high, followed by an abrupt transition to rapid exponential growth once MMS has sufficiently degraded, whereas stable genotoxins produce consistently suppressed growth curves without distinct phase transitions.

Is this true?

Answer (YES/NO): NO